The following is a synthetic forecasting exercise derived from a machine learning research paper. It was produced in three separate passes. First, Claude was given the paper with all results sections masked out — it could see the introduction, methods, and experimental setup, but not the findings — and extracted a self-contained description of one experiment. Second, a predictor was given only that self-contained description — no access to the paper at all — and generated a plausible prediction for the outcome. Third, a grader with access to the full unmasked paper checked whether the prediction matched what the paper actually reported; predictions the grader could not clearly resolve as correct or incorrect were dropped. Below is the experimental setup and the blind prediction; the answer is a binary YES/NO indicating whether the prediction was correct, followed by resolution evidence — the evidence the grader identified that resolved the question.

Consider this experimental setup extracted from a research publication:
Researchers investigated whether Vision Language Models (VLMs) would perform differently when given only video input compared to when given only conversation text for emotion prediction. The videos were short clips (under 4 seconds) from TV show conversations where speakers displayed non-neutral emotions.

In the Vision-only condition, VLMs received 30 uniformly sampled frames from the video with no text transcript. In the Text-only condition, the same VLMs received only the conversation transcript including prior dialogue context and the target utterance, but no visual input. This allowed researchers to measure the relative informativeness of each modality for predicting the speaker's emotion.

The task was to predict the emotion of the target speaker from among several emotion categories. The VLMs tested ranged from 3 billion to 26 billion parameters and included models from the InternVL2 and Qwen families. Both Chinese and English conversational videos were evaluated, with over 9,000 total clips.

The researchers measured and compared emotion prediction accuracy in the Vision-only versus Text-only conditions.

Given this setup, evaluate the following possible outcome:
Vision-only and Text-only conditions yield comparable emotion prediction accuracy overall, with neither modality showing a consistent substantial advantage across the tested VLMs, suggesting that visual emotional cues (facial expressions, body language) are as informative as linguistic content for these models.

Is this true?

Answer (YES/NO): NO